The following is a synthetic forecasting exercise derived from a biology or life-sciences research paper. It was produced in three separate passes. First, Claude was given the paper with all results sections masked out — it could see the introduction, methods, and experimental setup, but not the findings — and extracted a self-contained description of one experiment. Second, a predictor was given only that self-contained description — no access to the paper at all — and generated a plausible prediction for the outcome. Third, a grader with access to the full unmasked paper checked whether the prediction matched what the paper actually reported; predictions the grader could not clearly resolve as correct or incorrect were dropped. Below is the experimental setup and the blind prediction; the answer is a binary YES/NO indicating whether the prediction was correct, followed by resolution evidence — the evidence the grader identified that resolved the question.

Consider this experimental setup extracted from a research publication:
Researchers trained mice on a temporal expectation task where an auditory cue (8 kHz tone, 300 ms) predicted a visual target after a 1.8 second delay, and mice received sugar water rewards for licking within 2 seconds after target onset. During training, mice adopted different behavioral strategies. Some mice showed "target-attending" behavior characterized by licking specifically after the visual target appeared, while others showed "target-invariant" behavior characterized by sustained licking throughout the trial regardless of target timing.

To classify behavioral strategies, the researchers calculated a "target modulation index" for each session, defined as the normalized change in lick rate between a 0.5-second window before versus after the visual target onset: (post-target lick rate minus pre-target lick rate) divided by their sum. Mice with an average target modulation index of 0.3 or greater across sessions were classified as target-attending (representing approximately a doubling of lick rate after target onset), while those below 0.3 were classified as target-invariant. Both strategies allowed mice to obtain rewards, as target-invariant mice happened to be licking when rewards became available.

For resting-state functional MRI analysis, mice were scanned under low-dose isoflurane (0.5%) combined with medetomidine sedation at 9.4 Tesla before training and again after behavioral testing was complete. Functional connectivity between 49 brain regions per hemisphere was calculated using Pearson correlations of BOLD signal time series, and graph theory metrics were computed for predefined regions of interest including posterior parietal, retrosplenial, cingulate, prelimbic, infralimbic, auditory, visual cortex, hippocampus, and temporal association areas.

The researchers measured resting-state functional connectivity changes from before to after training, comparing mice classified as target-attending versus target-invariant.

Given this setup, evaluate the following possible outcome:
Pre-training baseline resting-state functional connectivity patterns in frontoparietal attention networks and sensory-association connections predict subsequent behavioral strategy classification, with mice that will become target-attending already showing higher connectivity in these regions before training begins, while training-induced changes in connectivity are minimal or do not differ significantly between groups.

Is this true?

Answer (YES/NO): NO